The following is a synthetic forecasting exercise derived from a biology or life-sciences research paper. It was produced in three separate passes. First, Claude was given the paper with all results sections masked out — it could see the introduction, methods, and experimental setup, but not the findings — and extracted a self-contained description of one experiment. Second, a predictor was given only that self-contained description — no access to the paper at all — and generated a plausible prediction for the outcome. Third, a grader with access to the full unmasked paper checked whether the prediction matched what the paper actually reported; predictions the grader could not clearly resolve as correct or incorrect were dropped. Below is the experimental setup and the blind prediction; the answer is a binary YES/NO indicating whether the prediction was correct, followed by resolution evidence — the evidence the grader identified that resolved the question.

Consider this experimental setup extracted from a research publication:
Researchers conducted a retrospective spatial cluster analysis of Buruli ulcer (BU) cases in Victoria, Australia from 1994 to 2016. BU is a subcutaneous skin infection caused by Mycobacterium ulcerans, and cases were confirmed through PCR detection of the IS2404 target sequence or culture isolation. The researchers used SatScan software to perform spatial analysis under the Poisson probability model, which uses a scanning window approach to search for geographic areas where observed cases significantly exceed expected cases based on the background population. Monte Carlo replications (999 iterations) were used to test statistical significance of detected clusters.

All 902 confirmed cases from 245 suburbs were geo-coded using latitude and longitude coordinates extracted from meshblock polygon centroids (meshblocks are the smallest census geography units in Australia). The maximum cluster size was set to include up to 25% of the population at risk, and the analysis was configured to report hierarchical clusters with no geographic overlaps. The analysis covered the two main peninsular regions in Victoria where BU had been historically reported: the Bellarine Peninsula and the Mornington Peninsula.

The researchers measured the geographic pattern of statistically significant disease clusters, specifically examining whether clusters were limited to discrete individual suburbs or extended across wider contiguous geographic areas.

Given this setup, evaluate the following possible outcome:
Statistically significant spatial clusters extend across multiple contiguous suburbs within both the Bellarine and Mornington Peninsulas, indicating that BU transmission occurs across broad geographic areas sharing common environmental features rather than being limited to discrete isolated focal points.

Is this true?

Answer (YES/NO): YES